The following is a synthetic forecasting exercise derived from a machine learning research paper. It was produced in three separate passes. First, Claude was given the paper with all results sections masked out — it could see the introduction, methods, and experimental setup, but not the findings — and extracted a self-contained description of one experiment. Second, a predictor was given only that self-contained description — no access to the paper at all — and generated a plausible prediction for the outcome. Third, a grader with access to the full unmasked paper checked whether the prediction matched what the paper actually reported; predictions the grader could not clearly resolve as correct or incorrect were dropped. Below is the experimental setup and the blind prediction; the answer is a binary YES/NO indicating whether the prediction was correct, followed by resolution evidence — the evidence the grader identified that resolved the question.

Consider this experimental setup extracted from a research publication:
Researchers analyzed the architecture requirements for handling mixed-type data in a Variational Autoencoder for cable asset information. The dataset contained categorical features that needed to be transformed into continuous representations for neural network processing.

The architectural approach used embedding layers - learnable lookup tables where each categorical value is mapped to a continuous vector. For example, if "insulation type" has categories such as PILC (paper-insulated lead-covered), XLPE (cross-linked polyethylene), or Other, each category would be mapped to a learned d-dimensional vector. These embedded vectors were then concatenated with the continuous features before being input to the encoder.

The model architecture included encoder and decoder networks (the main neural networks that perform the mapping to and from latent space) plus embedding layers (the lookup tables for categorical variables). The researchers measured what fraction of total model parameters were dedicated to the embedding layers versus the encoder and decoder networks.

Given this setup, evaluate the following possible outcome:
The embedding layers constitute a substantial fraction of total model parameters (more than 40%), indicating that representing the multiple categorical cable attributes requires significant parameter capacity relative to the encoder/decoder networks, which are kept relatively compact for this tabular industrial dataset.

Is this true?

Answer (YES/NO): NO